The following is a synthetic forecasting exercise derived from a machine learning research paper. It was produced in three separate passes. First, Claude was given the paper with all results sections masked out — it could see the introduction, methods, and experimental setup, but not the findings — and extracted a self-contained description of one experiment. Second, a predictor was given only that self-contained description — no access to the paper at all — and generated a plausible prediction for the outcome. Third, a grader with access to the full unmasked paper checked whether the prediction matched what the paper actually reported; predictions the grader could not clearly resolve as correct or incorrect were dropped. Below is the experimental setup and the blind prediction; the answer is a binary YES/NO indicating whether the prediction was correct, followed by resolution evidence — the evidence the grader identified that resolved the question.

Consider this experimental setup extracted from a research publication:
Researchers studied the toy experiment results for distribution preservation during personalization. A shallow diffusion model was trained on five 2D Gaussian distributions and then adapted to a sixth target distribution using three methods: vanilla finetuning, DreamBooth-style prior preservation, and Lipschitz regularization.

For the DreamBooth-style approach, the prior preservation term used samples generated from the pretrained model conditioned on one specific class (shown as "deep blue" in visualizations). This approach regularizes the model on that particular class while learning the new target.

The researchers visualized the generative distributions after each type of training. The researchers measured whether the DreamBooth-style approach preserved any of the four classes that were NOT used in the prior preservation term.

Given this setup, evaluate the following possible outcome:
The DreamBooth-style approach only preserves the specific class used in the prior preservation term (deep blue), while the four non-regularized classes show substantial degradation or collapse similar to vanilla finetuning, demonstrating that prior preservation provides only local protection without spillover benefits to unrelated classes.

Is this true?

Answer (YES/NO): YES